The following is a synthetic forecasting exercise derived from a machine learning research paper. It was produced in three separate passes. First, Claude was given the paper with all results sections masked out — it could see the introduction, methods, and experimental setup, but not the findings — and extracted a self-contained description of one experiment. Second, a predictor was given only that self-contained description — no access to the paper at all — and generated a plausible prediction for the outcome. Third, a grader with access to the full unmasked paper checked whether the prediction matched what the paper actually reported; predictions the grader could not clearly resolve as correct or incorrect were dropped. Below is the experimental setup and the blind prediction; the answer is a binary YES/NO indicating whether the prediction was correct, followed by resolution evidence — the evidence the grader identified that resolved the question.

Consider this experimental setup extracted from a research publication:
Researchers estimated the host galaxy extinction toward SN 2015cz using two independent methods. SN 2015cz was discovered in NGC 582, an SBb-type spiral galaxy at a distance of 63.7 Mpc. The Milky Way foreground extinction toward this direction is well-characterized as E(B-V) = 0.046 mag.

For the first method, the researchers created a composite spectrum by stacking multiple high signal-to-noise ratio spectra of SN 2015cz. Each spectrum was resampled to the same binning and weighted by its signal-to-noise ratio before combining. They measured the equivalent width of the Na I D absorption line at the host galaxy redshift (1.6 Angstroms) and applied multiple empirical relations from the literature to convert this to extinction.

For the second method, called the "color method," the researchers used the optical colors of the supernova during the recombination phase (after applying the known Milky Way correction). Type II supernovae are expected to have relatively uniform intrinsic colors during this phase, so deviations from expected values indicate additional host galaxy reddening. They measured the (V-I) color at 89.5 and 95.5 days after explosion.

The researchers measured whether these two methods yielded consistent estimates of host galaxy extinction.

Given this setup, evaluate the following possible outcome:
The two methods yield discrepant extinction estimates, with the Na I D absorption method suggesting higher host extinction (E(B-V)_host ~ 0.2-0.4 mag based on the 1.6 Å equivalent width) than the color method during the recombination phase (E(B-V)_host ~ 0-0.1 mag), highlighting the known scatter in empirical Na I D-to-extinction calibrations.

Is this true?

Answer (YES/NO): NO